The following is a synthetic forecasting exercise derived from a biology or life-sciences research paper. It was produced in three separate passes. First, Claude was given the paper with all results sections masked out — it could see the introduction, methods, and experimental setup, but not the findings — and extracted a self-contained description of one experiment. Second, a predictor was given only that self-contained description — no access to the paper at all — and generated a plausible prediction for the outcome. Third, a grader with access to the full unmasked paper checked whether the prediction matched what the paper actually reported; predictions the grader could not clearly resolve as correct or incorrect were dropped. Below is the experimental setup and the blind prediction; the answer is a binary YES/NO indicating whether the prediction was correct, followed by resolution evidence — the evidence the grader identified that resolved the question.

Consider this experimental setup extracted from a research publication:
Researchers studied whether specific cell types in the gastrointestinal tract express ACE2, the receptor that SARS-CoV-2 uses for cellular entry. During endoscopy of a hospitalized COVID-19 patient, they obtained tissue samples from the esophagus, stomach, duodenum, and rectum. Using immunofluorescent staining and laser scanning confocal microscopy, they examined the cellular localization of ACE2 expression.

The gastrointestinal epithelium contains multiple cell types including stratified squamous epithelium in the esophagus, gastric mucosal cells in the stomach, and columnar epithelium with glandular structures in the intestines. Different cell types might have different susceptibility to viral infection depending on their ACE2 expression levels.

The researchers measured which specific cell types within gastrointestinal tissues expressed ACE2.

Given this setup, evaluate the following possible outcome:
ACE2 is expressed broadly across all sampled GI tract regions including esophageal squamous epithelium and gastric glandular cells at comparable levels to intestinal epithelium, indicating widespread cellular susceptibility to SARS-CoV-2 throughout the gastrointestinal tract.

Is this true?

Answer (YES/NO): NO